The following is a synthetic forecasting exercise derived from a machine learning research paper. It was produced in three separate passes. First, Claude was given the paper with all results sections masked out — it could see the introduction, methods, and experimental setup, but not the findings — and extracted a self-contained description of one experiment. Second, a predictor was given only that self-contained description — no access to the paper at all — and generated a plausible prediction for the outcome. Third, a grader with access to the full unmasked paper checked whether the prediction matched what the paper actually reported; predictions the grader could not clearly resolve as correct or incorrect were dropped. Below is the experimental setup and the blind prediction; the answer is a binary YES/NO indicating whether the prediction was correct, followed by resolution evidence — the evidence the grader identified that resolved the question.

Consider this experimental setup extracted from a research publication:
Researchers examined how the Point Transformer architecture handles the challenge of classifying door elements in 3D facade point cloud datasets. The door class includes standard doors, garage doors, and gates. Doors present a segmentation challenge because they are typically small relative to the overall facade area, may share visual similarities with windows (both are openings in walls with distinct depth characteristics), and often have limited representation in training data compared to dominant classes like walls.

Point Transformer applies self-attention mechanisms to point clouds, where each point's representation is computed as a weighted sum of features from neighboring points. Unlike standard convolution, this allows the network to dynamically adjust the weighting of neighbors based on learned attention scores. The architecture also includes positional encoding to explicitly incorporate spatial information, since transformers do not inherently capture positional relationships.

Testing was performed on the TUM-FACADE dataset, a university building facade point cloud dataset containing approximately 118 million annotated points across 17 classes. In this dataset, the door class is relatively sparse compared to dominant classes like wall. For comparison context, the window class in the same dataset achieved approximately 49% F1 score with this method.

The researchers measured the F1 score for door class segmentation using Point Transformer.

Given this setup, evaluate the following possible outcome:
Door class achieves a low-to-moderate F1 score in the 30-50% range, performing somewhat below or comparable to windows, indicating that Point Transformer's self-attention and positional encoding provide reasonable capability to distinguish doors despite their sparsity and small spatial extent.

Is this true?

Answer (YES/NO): NO